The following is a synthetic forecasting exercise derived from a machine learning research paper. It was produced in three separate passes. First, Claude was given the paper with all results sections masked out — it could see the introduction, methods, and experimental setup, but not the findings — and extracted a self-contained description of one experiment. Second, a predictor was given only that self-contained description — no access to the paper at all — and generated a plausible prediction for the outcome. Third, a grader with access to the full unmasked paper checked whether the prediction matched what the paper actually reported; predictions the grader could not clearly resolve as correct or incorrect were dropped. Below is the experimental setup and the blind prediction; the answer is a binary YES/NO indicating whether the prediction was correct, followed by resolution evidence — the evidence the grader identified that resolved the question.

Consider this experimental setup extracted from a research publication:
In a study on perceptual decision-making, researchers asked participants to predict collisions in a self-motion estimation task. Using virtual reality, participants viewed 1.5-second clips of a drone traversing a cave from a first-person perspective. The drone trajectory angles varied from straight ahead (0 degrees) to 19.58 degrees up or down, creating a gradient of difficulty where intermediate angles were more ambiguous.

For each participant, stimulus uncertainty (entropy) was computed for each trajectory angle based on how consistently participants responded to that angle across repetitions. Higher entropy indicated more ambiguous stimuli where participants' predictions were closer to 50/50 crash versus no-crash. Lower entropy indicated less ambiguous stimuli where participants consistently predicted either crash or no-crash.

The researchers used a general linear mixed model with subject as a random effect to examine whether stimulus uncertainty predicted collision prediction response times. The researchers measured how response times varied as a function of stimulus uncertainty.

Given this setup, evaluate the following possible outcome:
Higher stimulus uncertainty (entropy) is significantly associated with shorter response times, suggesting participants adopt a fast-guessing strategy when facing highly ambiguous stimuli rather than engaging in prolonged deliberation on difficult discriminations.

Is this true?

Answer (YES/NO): NO